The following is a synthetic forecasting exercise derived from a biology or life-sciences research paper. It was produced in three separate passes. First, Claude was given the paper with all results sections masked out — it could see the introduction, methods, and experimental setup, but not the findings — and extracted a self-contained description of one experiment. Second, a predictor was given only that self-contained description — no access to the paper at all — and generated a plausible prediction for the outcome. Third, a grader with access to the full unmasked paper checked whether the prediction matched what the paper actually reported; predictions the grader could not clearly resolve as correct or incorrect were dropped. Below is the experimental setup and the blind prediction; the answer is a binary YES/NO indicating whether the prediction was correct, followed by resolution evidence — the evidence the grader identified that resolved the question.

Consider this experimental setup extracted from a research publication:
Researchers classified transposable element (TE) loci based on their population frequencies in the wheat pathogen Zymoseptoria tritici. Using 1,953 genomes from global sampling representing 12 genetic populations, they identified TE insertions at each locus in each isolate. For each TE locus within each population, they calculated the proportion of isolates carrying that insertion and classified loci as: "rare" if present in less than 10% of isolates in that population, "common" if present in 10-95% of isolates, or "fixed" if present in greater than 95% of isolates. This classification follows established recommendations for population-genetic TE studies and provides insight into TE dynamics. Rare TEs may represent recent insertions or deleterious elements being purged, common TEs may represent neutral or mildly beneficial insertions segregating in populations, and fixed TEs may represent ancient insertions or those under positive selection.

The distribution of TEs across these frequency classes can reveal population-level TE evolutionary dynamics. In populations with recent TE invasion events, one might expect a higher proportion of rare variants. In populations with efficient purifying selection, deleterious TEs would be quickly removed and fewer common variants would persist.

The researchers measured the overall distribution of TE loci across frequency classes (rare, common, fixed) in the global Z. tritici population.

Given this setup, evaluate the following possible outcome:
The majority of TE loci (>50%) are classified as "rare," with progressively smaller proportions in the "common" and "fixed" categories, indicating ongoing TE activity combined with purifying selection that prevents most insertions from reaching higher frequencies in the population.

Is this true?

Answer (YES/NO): NO